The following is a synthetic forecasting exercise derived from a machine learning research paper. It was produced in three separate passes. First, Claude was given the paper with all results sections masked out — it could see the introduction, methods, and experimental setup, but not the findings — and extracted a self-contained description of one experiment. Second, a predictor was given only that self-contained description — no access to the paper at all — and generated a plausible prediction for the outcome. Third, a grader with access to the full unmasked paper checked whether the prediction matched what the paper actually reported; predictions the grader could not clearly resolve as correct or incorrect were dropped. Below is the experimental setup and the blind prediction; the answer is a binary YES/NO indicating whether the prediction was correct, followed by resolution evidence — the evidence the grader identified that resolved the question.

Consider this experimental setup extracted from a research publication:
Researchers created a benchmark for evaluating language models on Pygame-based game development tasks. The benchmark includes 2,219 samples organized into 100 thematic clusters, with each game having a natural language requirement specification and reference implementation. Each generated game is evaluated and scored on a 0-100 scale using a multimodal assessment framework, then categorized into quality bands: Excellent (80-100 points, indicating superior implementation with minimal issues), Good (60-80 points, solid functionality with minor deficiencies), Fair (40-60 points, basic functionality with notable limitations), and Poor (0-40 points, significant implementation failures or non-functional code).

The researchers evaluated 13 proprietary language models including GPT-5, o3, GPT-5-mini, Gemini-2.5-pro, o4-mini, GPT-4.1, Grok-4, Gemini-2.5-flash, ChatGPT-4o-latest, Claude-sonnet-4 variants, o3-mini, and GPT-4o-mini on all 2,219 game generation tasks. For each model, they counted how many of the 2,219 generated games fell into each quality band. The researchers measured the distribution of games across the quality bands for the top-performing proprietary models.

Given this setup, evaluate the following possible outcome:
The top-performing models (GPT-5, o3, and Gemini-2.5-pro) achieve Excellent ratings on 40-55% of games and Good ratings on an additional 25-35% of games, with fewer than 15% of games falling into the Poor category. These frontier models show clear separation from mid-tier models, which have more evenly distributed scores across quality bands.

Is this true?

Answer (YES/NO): NO